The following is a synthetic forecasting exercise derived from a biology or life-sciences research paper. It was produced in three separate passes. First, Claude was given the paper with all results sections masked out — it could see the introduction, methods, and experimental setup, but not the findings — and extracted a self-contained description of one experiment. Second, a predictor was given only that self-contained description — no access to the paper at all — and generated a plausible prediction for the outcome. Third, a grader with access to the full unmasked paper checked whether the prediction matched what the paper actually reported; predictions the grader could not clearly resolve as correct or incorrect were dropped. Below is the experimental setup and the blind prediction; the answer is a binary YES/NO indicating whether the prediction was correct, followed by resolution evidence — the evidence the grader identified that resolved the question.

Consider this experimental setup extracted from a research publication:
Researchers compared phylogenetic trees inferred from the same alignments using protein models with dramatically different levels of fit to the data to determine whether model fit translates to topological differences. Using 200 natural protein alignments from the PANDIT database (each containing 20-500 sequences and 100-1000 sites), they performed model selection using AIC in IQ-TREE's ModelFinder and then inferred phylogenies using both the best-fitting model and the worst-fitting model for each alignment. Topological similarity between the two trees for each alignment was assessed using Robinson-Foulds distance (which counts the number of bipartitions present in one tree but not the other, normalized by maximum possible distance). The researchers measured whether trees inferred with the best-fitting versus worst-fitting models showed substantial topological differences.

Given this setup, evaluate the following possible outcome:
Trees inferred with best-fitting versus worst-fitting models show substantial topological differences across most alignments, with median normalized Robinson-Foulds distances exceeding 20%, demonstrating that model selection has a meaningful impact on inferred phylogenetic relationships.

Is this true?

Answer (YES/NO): NO